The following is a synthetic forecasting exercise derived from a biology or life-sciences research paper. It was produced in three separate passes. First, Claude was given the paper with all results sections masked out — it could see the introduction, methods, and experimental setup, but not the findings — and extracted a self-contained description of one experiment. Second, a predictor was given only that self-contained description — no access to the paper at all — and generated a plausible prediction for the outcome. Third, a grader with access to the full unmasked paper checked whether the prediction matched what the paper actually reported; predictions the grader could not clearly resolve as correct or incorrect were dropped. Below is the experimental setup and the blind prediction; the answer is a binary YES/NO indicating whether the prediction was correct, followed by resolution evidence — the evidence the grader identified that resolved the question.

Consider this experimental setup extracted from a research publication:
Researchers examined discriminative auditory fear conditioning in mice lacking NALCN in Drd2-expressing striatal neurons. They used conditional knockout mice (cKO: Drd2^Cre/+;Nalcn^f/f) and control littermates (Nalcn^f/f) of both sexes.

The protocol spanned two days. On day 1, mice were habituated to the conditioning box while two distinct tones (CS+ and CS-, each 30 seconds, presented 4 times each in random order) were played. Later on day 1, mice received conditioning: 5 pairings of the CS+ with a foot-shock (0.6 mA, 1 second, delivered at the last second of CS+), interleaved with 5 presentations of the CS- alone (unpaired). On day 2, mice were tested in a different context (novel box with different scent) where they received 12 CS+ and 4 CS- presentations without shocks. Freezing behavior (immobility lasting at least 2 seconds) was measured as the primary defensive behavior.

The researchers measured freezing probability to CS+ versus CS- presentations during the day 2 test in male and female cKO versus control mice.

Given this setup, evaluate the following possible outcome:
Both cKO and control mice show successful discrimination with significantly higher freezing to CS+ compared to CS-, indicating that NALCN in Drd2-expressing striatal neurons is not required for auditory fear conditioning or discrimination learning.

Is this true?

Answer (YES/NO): YES